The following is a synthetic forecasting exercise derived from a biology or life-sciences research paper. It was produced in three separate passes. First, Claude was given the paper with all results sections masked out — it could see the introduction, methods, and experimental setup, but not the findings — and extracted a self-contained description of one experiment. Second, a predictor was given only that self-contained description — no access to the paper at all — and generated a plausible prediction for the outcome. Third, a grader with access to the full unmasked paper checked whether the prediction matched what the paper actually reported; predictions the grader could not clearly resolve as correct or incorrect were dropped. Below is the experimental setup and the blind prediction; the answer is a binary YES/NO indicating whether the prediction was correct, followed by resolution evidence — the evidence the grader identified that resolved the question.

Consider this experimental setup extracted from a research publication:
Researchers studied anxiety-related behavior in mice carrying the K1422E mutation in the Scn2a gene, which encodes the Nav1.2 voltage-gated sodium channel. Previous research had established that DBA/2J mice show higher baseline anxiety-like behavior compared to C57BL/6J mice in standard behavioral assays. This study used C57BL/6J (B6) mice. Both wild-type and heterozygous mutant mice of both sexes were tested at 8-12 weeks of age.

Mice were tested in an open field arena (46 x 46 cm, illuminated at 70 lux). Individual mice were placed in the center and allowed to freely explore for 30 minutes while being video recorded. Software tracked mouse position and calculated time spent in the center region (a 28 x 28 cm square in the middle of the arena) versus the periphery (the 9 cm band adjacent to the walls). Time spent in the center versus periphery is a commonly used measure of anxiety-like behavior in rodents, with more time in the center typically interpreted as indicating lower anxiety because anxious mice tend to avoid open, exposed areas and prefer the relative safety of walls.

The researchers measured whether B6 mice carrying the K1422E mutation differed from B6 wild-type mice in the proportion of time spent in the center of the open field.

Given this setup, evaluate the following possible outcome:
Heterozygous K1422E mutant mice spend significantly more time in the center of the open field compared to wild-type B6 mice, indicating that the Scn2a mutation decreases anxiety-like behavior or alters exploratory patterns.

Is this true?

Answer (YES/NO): YES